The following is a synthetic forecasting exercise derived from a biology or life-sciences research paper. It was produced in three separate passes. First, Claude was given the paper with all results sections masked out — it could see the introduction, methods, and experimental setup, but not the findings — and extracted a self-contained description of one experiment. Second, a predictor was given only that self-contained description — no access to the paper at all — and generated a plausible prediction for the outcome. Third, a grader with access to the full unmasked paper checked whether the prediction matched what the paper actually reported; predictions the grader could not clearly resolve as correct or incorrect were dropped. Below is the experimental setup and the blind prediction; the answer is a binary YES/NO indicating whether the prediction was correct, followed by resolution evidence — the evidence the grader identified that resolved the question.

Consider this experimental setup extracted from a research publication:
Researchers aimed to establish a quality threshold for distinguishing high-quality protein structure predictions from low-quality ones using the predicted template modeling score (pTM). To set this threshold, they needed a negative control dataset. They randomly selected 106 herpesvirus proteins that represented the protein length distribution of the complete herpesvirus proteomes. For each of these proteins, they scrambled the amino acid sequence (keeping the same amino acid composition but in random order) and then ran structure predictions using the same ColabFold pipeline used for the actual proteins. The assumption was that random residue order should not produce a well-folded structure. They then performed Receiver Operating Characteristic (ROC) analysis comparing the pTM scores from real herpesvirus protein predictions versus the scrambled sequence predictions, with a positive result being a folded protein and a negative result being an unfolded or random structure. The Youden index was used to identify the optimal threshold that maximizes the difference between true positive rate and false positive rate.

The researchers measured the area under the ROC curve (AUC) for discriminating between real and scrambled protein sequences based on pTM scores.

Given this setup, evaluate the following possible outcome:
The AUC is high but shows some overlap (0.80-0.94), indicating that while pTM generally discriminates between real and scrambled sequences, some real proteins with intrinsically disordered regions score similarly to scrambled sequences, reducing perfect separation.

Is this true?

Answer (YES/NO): YES